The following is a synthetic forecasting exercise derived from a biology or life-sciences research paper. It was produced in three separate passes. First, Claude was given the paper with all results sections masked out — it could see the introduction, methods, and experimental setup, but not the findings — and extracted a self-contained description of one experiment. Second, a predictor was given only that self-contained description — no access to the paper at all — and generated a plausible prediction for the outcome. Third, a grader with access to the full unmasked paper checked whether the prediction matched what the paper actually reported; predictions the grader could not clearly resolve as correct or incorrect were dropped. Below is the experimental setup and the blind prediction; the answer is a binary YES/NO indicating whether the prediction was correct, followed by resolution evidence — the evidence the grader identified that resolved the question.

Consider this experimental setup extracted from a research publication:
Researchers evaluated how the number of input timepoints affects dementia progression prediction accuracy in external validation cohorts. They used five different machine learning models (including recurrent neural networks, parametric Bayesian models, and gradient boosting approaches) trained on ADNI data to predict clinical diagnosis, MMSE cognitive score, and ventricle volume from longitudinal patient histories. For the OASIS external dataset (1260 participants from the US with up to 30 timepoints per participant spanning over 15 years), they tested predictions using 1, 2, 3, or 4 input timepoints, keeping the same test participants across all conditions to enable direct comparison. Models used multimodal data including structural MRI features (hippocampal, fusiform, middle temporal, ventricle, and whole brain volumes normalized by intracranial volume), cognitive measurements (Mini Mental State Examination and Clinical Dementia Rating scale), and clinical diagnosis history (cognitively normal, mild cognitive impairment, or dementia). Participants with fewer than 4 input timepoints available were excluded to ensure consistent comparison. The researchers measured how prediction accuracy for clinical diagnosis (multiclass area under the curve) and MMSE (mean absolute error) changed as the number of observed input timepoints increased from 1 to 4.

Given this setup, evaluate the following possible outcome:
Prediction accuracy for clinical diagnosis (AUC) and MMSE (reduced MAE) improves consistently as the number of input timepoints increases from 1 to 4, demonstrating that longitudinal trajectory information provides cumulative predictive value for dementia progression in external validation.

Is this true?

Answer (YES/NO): YES